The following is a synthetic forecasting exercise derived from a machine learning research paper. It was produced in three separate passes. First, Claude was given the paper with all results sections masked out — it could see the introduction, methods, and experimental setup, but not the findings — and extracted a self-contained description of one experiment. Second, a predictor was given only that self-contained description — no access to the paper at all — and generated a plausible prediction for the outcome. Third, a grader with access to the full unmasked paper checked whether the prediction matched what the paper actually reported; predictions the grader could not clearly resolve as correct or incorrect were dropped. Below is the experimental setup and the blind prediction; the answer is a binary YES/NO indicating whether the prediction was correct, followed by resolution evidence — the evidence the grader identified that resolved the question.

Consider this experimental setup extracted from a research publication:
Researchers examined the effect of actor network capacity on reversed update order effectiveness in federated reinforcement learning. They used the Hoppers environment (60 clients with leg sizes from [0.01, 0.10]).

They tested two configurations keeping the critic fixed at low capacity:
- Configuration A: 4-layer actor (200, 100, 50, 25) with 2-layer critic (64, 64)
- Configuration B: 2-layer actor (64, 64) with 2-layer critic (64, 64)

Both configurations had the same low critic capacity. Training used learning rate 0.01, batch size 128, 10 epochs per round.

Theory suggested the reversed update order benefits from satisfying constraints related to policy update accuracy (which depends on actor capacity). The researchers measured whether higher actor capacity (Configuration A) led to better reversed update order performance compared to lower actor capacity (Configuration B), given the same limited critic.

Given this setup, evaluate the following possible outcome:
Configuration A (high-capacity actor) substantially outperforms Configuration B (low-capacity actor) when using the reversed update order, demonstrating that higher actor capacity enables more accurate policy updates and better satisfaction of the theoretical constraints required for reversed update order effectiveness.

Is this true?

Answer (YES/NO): NO